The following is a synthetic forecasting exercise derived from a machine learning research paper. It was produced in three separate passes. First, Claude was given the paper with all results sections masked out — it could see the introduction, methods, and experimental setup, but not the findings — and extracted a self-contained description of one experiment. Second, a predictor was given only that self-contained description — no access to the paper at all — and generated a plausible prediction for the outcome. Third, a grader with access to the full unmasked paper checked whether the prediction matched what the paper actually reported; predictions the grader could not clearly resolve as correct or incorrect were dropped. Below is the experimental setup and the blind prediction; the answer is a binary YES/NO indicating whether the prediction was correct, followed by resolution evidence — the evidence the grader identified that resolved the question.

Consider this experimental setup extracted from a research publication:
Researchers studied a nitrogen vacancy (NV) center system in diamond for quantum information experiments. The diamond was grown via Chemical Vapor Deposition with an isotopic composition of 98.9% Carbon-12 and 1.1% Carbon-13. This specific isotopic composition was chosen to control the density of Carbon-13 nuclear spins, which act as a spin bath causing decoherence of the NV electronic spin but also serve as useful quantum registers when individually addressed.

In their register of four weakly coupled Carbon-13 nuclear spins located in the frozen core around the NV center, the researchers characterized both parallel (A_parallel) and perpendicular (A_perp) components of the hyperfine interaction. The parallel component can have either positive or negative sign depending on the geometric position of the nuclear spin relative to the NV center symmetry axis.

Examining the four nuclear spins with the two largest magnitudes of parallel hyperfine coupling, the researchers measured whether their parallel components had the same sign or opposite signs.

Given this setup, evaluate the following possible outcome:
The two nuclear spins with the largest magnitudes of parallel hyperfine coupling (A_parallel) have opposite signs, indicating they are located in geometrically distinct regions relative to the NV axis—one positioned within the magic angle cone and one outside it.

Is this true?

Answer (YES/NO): NO